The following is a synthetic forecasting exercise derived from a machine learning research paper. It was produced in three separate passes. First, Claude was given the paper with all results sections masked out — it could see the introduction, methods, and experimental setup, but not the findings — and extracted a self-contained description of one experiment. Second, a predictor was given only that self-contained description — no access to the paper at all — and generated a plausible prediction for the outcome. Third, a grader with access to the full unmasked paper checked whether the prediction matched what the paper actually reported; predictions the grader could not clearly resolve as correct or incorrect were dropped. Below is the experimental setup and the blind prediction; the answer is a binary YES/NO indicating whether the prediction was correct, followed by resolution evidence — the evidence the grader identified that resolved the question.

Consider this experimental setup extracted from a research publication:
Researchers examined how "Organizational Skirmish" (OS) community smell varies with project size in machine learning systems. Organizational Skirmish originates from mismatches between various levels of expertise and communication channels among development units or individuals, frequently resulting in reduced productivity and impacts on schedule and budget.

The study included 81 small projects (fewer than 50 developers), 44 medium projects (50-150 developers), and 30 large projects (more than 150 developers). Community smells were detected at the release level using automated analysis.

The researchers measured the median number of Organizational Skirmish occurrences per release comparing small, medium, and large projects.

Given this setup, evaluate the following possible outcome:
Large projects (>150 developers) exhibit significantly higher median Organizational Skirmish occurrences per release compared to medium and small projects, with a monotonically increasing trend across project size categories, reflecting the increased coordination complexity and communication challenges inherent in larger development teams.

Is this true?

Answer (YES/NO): YES